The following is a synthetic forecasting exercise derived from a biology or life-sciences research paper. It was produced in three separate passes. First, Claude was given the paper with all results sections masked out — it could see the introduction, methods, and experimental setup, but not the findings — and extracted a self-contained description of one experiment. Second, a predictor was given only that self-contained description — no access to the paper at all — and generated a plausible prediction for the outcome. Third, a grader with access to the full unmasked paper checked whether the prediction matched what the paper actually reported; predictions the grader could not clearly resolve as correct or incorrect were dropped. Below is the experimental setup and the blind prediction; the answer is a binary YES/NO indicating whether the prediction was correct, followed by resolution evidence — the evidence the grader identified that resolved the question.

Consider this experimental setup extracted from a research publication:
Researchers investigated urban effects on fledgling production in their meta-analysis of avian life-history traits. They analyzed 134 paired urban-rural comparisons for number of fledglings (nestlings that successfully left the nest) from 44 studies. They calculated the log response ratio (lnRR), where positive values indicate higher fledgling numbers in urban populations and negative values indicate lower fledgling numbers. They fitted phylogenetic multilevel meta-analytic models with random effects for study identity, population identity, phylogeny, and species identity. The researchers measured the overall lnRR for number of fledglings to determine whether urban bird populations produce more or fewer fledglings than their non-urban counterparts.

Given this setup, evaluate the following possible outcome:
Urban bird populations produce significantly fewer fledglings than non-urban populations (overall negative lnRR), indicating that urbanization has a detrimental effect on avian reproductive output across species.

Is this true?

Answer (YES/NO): NO